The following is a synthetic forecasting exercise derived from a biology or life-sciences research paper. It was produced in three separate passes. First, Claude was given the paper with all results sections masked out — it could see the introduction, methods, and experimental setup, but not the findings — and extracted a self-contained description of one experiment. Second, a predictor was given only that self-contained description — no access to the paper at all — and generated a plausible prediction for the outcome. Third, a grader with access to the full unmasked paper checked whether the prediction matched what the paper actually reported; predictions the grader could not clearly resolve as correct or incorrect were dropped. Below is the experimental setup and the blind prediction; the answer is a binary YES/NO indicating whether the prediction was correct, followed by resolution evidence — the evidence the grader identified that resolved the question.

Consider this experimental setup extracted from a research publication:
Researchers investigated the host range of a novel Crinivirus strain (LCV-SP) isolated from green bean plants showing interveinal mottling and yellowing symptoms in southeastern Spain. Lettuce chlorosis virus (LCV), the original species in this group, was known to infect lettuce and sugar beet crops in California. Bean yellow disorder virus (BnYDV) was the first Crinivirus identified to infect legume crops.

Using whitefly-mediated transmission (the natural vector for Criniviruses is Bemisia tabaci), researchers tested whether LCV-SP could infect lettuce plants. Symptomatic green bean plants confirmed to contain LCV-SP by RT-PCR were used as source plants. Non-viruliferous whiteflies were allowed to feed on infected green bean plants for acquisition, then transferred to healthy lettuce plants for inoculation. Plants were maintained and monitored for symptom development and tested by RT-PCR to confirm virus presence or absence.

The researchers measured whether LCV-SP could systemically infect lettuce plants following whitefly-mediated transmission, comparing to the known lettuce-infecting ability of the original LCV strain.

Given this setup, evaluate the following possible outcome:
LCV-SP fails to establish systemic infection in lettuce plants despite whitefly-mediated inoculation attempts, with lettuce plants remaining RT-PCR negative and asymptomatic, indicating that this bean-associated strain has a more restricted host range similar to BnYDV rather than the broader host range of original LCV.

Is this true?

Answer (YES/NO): YES